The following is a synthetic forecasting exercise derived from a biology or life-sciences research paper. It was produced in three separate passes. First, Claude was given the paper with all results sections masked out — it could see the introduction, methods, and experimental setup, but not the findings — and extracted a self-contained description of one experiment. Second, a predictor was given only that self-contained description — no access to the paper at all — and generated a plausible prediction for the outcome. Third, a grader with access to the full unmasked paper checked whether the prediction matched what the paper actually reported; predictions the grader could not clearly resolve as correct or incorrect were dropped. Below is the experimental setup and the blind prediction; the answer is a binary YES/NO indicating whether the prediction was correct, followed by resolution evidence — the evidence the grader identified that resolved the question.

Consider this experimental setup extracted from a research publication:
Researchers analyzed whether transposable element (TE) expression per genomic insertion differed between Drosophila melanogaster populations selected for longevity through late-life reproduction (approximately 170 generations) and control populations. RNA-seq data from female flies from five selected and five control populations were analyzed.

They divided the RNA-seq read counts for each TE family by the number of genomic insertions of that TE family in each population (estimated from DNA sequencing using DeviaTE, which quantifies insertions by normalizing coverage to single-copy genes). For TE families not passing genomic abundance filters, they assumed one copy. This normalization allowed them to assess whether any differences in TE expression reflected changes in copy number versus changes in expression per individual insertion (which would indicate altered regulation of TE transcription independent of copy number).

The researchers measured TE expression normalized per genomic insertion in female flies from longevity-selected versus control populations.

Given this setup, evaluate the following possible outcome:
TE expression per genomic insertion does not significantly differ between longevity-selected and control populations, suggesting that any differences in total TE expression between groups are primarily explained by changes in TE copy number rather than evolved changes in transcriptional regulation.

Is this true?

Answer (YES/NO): NO